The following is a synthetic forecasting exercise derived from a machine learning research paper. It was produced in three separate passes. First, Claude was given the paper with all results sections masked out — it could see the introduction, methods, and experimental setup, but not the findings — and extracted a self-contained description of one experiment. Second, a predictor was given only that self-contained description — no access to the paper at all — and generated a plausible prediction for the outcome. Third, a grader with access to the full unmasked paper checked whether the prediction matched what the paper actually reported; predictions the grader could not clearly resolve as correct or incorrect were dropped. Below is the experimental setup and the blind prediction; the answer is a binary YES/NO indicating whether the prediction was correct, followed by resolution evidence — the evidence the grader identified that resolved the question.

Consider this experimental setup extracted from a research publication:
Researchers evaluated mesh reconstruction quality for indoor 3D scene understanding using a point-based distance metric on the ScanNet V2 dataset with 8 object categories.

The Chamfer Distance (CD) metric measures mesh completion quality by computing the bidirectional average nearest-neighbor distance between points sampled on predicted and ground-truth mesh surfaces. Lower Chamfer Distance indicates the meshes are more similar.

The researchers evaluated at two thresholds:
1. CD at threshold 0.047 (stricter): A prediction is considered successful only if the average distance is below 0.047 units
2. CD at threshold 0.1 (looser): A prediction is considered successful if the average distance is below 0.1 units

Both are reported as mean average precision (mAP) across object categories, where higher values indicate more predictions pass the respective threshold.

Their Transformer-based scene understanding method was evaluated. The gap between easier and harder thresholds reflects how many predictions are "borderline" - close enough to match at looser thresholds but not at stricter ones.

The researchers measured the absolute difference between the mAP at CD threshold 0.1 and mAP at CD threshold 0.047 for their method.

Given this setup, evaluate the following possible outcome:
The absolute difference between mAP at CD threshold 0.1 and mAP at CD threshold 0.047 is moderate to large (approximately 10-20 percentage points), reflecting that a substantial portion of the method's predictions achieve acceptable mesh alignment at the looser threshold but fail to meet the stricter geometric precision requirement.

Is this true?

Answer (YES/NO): NO